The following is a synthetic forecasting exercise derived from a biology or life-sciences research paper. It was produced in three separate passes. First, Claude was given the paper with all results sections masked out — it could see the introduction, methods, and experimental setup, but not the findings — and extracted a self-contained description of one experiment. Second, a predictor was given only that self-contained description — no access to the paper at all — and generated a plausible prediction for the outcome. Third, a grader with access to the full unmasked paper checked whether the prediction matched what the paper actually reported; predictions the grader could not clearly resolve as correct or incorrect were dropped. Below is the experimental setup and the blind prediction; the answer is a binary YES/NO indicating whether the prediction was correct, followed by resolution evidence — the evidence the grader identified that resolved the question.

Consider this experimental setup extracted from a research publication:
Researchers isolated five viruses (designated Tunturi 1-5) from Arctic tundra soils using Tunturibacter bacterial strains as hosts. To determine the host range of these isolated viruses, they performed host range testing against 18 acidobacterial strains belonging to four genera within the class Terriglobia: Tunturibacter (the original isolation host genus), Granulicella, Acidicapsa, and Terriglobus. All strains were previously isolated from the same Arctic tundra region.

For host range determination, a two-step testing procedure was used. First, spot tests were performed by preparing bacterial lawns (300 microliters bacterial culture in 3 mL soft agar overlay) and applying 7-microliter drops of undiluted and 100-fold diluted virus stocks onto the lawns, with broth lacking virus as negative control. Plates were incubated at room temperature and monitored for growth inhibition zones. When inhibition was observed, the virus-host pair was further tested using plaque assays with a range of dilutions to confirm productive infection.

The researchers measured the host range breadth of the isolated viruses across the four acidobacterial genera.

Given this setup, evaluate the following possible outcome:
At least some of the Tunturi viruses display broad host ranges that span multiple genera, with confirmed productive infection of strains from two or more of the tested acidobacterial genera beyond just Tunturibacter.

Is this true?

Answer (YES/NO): NO